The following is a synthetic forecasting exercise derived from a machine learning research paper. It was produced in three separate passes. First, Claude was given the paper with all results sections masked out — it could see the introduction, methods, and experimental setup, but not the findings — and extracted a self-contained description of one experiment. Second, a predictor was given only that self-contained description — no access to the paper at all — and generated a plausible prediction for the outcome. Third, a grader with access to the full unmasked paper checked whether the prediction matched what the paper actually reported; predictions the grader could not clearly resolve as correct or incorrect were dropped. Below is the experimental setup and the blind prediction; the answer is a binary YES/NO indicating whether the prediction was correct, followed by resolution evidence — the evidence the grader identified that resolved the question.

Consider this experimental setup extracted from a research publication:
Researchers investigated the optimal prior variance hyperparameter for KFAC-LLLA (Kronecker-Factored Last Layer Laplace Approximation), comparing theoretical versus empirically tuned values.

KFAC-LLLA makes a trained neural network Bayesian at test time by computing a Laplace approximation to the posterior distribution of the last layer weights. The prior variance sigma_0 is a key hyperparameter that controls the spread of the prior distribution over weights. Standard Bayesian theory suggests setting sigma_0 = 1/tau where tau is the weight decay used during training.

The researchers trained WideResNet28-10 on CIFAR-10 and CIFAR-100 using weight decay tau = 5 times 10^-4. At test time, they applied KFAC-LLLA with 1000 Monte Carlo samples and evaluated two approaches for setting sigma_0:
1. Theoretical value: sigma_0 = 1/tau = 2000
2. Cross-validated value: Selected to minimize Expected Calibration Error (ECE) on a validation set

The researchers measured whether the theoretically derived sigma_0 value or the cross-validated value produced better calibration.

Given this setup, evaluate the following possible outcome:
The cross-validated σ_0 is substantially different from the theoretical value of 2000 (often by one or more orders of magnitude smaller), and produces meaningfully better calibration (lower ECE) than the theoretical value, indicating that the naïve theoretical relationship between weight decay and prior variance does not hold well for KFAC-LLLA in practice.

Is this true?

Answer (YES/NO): NO